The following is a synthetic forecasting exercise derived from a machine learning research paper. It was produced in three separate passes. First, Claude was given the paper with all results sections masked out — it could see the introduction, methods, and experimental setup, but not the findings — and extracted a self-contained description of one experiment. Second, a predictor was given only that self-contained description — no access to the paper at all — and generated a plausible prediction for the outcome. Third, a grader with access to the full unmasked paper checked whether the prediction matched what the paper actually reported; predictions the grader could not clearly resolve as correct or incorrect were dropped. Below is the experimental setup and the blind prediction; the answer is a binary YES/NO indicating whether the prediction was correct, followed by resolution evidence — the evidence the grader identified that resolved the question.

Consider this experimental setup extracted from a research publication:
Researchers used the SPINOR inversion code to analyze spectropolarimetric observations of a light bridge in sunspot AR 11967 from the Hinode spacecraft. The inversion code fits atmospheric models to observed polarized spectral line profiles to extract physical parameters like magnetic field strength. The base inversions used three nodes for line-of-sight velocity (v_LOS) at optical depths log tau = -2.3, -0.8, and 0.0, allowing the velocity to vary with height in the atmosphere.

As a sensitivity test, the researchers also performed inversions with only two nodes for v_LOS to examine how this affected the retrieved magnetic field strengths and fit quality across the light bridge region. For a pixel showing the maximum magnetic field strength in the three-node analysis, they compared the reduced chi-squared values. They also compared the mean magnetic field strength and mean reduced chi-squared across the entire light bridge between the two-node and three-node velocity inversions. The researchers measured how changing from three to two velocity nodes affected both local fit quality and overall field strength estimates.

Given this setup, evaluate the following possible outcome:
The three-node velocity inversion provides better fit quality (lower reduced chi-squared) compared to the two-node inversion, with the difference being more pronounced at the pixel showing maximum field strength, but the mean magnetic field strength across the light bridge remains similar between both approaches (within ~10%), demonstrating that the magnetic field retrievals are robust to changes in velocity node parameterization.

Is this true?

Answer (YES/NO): NO